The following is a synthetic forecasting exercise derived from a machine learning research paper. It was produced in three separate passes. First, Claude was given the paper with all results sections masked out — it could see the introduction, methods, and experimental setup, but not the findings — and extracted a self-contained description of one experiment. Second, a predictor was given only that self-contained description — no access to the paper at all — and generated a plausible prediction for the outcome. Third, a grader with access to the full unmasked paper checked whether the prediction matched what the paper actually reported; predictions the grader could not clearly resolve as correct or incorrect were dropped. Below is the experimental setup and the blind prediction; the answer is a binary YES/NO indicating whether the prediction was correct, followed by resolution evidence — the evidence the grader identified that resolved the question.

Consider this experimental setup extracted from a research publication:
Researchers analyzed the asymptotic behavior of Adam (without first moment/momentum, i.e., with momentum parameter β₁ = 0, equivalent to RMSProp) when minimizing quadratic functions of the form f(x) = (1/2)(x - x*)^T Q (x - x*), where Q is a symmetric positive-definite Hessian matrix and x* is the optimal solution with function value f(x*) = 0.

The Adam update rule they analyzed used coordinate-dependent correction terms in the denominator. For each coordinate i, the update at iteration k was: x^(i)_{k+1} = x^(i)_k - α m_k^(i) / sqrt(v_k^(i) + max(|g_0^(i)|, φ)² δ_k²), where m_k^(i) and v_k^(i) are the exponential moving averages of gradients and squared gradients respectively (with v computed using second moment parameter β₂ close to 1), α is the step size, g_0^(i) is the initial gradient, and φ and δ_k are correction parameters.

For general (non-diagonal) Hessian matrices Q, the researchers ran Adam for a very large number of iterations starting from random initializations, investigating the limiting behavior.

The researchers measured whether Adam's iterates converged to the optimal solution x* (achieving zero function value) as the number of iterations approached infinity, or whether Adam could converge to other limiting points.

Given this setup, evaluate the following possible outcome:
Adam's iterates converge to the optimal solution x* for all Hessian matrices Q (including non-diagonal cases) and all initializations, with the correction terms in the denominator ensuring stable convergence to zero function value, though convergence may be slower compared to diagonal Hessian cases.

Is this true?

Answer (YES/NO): NO